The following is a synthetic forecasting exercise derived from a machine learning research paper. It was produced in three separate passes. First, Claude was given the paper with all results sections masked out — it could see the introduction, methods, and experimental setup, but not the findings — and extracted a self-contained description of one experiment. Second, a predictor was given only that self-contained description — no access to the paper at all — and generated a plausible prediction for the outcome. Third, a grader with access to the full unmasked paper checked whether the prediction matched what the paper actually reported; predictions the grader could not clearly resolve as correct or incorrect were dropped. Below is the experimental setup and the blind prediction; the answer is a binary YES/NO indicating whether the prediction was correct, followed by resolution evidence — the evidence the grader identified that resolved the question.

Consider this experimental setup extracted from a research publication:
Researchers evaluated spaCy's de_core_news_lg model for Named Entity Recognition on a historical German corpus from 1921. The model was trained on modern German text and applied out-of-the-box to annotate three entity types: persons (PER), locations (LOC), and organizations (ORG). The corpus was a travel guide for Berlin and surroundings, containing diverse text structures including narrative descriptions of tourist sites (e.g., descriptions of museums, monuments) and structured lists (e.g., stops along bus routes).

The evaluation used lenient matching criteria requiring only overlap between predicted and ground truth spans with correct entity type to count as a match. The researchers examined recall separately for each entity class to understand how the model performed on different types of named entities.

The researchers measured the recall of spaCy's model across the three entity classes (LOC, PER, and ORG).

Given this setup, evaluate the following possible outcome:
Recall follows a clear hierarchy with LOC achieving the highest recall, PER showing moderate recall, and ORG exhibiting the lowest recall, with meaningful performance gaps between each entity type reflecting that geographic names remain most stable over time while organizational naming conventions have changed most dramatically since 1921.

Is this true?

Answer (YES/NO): NO